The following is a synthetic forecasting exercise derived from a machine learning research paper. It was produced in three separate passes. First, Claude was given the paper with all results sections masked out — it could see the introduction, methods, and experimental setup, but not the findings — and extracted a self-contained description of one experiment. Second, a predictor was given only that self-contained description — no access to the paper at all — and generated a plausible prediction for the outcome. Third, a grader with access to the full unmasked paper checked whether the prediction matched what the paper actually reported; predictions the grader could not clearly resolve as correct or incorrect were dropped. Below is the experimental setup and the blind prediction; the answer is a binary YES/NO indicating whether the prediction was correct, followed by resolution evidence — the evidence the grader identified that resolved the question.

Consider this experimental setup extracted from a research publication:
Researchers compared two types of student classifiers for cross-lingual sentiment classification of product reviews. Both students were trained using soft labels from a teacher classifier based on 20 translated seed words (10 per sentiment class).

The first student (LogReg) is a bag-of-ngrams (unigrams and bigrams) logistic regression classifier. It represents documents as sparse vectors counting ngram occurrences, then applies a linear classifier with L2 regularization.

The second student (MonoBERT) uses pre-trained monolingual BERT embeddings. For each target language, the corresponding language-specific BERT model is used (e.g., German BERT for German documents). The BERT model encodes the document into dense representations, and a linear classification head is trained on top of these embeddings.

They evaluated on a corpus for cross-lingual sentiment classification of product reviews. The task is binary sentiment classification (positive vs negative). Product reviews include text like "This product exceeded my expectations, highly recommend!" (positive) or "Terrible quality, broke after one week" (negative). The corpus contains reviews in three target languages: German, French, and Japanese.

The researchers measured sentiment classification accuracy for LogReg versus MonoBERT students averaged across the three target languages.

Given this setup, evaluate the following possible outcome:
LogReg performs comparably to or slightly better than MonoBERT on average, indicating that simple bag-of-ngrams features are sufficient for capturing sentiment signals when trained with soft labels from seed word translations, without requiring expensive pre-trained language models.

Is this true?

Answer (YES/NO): NO